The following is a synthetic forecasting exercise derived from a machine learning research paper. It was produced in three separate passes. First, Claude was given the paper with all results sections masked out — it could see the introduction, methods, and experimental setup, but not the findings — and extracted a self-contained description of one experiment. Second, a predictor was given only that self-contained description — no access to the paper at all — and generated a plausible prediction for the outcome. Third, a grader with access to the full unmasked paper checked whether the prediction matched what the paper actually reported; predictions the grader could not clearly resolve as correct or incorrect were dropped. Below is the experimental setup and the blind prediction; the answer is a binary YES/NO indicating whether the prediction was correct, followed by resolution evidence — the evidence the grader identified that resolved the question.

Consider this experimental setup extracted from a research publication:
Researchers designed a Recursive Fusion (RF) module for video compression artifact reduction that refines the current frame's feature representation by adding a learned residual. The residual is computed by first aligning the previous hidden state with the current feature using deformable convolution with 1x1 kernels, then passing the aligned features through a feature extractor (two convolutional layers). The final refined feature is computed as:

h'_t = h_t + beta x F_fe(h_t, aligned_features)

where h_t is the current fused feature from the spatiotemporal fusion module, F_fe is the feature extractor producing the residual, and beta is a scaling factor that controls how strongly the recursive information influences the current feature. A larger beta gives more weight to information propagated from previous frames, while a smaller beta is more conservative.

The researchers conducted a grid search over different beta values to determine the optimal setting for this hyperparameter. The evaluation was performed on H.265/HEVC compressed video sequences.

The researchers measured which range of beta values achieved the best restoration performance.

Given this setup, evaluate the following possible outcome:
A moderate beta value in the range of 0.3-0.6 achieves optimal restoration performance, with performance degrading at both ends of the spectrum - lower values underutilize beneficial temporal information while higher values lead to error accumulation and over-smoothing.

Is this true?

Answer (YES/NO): NO